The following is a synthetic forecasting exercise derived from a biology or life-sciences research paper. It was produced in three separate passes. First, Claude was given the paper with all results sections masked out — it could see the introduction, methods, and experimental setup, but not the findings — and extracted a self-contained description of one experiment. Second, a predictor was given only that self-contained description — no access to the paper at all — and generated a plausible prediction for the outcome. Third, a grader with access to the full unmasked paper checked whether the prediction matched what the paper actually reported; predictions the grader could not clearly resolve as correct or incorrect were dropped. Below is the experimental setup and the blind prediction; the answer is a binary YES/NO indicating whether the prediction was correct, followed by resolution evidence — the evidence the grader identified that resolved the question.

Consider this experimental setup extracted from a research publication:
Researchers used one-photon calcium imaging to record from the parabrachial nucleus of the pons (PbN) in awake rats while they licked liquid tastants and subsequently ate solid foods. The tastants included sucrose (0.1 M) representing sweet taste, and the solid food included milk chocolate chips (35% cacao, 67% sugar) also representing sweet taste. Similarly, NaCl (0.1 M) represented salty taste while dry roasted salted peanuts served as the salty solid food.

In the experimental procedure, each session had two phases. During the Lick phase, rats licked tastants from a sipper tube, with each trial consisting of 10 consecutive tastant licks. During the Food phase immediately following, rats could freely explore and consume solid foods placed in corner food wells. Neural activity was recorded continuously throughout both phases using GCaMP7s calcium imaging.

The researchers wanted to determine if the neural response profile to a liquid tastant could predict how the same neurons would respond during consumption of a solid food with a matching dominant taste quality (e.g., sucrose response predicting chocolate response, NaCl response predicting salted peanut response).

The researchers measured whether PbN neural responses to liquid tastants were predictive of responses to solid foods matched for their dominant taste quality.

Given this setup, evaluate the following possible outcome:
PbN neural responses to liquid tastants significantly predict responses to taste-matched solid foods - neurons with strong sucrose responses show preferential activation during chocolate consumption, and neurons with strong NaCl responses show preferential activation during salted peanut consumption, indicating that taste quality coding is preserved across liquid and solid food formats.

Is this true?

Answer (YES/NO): NO